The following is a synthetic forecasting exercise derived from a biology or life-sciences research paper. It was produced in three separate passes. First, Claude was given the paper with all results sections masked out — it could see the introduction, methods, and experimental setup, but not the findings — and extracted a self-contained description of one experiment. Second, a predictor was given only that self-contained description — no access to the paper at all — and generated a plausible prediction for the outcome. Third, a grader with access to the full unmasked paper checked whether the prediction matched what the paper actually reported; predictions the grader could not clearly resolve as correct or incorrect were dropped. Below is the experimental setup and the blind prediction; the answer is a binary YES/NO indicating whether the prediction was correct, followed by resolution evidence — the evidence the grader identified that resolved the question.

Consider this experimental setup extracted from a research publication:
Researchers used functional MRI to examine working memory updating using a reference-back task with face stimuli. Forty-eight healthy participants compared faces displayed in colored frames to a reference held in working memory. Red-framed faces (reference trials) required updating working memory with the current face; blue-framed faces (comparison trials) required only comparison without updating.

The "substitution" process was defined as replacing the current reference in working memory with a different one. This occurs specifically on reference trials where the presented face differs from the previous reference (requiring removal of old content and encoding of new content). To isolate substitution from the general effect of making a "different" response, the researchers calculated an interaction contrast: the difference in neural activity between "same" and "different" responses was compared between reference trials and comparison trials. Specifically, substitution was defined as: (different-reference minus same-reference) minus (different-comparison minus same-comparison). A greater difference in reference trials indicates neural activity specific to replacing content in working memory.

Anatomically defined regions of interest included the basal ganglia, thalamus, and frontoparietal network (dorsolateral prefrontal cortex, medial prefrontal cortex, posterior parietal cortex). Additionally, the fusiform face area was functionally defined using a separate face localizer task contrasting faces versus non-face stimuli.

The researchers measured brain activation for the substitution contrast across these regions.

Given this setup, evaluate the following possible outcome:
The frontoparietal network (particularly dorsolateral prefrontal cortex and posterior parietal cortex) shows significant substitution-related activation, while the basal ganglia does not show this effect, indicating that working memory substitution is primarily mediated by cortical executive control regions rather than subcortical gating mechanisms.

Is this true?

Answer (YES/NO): NO